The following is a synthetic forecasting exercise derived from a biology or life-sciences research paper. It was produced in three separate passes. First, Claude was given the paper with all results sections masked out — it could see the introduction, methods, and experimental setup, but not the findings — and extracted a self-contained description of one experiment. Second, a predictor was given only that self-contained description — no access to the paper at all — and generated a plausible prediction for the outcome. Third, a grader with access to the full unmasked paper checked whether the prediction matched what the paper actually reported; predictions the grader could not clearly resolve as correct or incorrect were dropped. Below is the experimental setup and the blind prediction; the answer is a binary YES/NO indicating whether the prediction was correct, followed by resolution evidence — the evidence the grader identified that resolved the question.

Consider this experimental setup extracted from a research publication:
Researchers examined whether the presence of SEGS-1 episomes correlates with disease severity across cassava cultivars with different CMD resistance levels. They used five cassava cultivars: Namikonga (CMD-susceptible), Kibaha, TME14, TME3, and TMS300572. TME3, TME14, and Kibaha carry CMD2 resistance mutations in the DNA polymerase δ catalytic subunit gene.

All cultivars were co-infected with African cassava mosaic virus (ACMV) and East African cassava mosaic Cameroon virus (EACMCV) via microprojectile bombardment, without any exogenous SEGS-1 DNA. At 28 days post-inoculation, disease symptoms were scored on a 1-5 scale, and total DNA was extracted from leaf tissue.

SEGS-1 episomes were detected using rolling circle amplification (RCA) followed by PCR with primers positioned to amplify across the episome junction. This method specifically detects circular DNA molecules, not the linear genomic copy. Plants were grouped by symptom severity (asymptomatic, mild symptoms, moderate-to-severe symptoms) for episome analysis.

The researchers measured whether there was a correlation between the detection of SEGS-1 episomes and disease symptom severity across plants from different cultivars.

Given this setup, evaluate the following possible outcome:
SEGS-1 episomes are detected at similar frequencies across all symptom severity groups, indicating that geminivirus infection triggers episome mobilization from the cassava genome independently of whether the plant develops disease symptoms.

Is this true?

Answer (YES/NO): NO